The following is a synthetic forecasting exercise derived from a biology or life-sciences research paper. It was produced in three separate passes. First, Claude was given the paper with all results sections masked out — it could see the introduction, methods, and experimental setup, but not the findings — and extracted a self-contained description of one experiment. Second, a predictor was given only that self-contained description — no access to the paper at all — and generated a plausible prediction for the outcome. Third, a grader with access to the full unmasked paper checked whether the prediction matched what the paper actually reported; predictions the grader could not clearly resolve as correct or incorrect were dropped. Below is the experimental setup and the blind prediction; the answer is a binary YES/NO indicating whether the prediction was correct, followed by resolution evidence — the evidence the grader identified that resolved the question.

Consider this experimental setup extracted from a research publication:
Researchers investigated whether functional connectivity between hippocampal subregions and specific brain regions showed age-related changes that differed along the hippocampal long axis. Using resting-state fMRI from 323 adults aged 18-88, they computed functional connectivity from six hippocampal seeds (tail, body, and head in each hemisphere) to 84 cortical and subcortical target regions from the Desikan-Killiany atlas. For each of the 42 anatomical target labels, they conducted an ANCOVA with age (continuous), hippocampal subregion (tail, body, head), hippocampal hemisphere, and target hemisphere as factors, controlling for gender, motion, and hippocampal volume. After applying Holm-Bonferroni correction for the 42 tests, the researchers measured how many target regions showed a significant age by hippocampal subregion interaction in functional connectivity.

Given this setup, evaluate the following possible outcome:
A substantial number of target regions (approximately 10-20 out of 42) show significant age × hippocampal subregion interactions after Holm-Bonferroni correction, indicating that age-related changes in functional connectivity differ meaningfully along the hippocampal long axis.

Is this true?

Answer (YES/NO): NO